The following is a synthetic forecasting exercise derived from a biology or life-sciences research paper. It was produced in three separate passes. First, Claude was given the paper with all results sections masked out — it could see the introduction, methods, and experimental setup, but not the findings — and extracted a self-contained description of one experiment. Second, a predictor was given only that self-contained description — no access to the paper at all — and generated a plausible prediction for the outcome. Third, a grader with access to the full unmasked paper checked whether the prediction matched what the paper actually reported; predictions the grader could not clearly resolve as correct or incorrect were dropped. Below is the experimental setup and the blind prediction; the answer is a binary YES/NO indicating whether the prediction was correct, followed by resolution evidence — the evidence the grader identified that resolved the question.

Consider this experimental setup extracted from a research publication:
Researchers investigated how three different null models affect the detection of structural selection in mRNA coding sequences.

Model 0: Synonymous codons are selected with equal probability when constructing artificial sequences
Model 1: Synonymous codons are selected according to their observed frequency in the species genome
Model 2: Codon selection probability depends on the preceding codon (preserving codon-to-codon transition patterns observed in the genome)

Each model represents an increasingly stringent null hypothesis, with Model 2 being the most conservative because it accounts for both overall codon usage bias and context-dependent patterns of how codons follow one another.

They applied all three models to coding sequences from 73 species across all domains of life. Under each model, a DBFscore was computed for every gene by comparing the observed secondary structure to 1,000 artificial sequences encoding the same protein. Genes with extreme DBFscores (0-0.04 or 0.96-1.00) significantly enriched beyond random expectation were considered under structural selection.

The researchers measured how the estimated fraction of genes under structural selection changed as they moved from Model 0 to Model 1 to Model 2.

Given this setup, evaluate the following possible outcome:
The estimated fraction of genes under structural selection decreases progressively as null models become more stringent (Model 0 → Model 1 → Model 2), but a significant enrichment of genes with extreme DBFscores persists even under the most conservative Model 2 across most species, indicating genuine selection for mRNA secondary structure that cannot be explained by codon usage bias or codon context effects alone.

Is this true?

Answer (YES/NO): YES